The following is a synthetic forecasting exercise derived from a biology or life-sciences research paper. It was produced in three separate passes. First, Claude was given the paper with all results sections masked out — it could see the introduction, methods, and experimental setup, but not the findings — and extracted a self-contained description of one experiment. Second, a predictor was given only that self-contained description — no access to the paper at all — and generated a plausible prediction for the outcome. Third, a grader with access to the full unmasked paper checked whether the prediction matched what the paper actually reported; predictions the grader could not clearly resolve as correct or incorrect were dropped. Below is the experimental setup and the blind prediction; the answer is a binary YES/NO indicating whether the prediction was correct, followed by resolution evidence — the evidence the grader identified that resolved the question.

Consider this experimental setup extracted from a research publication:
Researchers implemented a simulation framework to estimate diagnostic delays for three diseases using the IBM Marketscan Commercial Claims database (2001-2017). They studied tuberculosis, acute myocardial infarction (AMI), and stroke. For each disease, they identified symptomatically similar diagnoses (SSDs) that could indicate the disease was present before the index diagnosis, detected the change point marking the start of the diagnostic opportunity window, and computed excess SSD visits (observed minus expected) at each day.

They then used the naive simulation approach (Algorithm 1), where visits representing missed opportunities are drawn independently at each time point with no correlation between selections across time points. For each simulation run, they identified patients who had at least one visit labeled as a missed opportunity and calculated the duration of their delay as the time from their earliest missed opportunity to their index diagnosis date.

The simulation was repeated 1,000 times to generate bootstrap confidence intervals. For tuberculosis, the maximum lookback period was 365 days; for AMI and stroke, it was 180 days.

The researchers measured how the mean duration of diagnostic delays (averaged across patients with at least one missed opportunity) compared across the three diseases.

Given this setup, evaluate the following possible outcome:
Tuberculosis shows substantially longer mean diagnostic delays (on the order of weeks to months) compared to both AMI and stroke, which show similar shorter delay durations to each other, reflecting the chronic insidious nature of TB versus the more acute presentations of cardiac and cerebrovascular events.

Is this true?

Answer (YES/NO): YES